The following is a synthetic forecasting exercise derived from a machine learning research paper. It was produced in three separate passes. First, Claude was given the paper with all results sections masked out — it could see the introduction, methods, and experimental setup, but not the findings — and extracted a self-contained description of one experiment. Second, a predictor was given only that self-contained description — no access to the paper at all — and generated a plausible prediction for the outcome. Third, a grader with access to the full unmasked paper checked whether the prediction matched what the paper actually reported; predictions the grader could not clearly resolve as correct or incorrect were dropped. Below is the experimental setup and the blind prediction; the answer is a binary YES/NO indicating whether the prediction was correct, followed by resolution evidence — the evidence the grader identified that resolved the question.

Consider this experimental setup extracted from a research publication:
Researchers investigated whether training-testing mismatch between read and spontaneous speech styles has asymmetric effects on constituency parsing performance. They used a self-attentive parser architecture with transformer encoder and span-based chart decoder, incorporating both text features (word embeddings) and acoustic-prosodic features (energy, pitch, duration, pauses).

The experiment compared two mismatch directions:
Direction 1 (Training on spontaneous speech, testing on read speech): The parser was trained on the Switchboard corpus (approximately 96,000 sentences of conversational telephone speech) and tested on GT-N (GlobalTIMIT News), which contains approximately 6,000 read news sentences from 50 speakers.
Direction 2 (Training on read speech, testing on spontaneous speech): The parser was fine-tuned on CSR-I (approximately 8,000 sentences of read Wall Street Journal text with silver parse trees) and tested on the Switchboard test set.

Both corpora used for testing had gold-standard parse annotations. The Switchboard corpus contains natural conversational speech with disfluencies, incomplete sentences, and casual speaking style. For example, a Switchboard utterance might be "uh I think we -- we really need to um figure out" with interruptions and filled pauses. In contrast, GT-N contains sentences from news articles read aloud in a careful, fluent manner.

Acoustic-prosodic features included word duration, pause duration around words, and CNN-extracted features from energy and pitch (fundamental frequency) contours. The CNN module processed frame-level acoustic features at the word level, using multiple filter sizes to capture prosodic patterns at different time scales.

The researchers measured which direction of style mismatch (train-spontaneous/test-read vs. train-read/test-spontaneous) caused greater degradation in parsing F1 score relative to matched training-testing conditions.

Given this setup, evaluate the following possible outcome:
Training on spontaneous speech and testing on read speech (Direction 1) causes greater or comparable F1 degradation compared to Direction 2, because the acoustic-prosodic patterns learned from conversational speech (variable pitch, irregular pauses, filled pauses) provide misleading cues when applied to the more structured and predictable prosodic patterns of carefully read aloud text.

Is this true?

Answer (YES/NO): NO